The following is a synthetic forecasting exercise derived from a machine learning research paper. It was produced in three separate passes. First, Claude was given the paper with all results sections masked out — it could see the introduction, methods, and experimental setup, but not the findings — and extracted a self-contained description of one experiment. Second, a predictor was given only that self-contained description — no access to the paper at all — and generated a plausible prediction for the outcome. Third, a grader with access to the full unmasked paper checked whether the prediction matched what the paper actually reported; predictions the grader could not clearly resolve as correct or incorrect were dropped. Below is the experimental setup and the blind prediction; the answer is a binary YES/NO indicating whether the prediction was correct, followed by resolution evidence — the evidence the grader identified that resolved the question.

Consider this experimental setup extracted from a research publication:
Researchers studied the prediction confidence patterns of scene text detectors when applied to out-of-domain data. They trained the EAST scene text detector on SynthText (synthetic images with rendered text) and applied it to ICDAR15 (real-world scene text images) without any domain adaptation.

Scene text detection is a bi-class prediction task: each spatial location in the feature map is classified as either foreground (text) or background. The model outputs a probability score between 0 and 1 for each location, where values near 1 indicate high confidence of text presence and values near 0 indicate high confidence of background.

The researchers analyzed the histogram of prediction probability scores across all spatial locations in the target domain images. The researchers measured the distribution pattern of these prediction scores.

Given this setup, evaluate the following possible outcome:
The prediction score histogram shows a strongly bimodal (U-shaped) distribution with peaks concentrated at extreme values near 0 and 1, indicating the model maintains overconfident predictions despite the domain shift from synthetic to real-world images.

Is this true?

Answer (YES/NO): YES